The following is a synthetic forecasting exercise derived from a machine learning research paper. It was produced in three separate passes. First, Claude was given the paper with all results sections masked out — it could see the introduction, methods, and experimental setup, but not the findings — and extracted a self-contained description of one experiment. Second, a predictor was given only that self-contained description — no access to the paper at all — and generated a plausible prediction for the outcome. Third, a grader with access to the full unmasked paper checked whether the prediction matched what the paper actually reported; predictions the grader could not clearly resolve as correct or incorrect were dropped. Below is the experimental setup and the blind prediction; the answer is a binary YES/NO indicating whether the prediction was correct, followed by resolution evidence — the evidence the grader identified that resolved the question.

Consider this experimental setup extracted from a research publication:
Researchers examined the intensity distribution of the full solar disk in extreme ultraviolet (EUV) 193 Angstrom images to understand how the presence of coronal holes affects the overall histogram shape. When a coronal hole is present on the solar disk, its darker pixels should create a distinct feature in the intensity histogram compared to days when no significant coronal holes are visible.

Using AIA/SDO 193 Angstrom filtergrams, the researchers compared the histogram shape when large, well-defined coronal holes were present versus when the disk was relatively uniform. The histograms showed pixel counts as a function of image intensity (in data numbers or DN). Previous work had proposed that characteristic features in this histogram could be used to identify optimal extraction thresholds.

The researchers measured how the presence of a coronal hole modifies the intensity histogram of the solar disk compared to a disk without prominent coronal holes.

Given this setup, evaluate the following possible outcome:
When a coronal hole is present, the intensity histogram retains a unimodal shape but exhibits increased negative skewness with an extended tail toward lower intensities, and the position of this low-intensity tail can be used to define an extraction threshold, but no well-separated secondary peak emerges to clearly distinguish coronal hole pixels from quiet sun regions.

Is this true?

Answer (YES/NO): NO